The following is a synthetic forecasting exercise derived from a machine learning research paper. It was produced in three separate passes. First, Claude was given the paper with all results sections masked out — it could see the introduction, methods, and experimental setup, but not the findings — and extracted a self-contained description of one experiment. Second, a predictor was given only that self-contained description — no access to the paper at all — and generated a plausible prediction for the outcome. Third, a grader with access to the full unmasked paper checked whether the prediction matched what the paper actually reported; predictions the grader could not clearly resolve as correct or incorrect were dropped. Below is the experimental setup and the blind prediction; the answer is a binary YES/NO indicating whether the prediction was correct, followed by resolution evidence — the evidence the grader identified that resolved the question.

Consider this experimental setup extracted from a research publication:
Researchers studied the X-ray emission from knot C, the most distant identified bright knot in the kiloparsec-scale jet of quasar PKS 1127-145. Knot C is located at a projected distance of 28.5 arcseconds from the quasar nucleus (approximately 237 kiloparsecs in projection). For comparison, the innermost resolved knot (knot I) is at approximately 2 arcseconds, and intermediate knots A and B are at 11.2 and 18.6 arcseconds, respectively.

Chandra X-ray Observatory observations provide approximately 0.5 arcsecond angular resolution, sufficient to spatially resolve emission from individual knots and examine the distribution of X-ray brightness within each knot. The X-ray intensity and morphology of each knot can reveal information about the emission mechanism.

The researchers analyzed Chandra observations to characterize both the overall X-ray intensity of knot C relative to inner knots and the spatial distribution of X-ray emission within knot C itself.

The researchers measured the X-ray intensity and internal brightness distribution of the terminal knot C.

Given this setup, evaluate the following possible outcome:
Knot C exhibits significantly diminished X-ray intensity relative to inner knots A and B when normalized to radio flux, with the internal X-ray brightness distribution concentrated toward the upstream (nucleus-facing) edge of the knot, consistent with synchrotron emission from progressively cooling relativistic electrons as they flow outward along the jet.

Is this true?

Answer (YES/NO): NO